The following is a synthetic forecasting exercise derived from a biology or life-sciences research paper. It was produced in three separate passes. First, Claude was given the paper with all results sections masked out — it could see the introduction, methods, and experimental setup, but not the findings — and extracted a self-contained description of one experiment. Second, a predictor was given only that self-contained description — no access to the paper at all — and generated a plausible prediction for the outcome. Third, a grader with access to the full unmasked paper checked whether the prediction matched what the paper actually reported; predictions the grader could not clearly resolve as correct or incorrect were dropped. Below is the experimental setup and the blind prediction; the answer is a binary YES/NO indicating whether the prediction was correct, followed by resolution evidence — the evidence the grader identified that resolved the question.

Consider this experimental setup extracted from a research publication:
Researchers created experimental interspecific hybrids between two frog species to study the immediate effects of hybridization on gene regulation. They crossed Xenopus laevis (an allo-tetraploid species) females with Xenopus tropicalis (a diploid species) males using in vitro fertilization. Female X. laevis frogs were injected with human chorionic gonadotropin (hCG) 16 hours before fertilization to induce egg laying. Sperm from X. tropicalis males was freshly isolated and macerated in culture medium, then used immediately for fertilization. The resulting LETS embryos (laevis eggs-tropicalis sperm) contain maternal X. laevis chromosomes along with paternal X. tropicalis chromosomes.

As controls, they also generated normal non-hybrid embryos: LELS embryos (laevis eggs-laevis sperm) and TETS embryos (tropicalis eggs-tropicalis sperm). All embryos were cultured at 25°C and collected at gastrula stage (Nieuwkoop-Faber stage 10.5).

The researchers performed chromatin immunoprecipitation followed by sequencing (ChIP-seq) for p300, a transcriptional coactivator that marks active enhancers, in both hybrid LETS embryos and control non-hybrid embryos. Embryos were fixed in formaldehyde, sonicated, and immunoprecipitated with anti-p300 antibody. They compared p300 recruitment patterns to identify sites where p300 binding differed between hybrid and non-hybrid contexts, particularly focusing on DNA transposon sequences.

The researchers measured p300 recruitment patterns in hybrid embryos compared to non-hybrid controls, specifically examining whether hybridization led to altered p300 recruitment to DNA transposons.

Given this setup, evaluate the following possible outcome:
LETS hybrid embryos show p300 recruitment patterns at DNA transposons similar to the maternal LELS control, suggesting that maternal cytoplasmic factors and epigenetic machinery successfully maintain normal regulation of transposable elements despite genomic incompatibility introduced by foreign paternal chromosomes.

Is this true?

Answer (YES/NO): NO